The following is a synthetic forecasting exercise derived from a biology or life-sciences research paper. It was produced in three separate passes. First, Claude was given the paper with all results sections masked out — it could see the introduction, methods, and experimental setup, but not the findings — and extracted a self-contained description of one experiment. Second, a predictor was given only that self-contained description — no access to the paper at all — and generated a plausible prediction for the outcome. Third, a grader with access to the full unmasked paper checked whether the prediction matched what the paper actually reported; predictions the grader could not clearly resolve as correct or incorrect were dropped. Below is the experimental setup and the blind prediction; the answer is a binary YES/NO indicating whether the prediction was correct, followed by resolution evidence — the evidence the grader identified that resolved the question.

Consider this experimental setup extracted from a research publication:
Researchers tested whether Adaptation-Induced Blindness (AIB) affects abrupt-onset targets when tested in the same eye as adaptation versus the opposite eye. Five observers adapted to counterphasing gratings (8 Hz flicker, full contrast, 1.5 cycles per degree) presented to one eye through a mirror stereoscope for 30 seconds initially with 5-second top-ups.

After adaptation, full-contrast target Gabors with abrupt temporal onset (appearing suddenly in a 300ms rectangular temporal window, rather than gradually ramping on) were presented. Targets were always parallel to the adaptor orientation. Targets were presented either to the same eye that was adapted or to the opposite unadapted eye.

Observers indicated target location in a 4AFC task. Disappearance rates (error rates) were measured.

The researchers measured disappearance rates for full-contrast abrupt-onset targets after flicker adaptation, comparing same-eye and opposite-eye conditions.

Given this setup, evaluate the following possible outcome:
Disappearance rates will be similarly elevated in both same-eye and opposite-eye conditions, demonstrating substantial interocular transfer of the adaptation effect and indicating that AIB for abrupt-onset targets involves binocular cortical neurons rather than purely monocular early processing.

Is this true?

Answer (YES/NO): NO